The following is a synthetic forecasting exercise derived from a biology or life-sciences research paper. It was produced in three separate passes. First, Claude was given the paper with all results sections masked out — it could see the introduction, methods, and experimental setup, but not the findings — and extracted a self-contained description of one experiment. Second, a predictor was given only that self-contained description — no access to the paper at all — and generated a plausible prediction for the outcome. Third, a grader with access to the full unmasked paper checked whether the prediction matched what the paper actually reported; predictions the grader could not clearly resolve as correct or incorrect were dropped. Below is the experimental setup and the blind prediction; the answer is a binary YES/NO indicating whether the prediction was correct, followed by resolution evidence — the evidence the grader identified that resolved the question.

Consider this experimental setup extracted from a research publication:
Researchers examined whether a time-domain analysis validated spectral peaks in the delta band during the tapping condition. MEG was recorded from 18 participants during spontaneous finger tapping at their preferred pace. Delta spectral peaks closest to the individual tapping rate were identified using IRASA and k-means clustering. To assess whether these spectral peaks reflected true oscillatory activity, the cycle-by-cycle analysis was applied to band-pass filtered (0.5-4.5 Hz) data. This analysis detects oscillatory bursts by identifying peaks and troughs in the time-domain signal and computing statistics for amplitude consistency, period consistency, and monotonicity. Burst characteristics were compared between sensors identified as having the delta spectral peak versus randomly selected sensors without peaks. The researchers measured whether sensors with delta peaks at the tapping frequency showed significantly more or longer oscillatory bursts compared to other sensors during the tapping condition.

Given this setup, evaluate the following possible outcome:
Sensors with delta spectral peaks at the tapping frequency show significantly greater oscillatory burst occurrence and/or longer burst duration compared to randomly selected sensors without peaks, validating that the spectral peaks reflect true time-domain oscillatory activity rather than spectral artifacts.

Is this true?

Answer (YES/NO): NO